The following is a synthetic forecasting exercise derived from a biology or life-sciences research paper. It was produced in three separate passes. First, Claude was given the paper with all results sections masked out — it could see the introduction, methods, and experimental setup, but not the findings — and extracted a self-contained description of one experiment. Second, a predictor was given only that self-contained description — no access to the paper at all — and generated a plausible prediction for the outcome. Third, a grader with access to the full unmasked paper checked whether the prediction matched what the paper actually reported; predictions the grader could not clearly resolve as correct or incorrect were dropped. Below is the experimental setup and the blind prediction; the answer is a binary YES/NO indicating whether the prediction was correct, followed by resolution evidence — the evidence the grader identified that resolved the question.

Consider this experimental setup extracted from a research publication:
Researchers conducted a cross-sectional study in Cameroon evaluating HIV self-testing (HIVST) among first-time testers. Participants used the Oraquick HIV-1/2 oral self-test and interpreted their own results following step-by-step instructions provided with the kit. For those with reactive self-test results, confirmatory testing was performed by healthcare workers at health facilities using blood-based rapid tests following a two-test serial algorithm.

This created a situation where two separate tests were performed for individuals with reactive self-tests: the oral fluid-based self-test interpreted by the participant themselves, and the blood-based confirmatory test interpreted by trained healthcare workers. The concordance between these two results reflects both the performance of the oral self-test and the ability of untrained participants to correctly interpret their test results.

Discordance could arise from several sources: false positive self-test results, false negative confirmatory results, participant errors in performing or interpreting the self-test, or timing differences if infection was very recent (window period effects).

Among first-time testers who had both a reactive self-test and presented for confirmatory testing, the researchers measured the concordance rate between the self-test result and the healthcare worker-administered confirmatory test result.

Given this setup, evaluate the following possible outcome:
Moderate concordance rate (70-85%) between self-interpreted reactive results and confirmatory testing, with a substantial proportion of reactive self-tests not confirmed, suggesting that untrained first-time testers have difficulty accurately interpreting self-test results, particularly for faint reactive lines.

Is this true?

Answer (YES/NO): YES